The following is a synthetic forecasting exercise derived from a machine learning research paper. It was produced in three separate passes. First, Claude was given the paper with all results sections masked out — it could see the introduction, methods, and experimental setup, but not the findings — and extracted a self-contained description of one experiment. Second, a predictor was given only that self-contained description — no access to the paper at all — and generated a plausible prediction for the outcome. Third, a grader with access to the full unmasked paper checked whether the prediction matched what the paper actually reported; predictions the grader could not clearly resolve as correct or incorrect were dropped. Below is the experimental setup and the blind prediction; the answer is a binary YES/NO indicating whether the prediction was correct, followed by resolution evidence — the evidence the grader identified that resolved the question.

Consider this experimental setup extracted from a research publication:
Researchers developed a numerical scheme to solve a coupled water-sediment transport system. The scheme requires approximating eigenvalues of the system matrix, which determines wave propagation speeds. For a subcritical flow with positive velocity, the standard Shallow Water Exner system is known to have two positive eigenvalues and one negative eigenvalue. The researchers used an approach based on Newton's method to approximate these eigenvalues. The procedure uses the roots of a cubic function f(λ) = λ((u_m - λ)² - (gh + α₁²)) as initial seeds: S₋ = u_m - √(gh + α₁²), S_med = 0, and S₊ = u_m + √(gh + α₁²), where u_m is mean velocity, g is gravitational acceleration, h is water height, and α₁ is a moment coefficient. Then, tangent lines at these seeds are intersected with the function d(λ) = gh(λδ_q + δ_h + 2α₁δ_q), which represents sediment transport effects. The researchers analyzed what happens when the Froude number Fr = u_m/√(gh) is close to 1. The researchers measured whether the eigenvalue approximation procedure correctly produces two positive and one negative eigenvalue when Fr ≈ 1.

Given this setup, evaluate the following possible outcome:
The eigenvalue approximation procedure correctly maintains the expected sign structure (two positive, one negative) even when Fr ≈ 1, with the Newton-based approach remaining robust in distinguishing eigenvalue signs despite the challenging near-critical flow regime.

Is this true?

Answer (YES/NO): NO